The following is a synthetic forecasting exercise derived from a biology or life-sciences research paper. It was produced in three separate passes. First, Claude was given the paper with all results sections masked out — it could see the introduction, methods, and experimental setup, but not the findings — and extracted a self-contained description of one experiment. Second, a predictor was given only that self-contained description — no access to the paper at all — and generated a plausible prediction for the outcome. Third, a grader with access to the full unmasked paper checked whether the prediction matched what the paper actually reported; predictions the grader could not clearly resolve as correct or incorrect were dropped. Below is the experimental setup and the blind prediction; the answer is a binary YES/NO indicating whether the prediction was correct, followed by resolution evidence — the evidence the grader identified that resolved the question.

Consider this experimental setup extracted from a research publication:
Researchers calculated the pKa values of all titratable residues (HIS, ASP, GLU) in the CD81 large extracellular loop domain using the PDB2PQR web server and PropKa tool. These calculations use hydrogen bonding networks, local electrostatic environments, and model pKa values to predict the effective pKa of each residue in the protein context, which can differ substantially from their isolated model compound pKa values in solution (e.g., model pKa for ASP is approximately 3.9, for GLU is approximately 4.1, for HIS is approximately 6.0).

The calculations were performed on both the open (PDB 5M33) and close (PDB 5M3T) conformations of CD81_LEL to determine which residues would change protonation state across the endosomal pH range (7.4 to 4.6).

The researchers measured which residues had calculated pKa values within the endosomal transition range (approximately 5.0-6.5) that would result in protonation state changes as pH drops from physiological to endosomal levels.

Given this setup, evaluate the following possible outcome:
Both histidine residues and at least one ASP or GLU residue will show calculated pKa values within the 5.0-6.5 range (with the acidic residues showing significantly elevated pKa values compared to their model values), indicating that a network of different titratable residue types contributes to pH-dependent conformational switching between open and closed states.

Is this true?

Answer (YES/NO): NO